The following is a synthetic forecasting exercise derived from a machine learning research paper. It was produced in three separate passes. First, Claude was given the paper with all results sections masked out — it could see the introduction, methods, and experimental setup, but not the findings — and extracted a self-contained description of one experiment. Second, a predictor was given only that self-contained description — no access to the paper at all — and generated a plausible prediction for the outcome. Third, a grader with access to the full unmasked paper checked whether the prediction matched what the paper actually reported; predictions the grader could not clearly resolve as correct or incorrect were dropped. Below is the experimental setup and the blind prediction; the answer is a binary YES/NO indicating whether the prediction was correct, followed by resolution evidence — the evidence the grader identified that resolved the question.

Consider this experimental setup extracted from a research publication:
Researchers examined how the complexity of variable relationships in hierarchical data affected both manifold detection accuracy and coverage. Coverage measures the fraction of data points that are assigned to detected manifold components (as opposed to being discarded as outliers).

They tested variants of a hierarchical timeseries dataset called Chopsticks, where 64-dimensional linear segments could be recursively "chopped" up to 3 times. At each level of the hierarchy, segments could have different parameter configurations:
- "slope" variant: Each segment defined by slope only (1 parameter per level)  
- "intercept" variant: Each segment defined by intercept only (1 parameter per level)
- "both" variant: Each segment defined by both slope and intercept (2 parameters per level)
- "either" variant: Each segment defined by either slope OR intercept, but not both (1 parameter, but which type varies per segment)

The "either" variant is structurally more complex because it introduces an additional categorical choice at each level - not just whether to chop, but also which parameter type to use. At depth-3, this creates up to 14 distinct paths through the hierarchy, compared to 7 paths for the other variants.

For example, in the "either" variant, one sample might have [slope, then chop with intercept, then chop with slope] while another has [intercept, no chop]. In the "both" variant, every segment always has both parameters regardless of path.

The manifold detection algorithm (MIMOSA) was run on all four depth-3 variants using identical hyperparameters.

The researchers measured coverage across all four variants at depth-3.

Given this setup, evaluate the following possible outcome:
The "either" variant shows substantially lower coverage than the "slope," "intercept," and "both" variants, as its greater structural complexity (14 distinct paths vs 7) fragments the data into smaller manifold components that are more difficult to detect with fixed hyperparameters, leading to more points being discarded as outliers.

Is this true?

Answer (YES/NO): YES